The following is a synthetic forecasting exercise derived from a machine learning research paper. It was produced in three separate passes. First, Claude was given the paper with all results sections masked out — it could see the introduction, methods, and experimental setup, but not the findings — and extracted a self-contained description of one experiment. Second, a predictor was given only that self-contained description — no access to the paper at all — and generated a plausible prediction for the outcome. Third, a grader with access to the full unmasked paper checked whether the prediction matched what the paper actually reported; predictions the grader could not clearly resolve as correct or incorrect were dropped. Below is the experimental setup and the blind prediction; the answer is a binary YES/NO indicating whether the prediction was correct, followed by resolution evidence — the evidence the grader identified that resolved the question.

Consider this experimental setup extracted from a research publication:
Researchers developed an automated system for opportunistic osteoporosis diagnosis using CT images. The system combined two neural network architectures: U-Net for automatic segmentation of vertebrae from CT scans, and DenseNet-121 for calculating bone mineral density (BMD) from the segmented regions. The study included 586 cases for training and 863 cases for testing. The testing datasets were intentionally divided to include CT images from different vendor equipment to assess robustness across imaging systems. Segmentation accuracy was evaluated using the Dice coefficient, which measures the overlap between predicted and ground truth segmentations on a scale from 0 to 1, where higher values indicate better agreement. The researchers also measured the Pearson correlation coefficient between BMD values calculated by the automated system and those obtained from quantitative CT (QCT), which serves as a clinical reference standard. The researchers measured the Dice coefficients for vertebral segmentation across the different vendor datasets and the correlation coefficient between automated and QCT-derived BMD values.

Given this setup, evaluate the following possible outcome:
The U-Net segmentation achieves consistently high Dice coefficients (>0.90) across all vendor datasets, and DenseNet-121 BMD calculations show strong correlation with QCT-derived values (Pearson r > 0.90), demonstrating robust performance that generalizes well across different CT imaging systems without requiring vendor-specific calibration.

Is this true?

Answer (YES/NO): NO